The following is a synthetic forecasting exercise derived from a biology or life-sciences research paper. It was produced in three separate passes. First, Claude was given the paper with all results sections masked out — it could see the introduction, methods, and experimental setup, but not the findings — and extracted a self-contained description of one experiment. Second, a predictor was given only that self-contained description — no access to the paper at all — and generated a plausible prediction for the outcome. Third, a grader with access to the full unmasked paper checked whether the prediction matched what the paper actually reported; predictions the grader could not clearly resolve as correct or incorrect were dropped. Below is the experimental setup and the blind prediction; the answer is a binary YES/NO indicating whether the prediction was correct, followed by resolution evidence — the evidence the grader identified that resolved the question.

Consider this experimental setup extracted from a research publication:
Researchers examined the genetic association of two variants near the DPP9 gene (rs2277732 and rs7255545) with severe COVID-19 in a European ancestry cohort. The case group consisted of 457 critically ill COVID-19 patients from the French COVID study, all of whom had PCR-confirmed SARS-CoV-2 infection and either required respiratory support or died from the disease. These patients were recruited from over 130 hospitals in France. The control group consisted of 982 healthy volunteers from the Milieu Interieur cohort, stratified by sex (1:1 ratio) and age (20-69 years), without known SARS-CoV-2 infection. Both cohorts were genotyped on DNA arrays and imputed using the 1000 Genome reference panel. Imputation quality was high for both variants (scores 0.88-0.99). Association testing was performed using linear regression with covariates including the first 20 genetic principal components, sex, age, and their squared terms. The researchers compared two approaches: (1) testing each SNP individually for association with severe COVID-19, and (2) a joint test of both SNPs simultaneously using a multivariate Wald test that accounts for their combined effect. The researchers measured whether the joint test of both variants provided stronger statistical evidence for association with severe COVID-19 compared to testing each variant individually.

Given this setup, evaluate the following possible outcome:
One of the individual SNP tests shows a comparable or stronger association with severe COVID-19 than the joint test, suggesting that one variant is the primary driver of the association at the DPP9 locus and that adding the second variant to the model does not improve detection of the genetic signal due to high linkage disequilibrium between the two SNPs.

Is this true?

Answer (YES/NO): NO